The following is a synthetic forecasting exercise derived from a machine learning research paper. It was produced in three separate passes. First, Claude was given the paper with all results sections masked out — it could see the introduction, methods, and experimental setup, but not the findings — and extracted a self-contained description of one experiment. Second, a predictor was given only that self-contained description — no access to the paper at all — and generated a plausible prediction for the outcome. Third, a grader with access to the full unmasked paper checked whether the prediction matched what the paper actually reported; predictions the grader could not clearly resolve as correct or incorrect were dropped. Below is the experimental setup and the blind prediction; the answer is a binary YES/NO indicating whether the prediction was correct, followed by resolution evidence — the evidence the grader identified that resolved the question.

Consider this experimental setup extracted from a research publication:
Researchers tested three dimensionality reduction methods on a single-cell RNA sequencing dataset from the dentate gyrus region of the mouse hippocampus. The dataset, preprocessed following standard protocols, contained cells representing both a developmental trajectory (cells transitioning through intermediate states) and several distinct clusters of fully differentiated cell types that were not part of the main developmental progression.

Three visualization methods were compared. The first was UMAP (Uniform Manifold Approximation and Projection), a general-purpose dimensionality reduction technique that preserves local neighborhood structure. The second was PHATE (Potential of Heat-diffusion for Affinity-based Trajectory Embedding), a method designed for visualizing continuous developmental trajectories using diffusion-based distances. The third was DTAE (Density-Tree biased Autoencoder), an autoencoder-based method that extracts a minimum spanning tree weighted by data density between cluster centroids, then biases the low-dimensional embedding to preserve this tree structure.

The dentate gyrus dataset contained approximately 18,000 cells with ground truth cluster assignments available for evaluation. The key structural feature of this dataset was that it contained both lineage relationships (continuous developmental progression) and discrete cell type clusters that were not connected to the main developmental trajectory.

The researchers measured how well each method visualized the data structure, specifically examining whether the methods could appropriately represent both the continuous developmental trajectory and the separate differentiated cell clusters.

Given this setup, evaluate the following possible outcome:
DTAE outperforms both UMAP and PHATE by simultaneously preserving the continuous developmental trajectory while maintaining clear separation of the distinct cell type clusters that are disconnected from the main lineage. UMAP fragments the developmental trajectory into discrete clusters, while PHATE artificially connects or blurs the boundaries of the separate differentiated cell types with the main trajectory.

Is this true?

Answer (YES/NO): NO